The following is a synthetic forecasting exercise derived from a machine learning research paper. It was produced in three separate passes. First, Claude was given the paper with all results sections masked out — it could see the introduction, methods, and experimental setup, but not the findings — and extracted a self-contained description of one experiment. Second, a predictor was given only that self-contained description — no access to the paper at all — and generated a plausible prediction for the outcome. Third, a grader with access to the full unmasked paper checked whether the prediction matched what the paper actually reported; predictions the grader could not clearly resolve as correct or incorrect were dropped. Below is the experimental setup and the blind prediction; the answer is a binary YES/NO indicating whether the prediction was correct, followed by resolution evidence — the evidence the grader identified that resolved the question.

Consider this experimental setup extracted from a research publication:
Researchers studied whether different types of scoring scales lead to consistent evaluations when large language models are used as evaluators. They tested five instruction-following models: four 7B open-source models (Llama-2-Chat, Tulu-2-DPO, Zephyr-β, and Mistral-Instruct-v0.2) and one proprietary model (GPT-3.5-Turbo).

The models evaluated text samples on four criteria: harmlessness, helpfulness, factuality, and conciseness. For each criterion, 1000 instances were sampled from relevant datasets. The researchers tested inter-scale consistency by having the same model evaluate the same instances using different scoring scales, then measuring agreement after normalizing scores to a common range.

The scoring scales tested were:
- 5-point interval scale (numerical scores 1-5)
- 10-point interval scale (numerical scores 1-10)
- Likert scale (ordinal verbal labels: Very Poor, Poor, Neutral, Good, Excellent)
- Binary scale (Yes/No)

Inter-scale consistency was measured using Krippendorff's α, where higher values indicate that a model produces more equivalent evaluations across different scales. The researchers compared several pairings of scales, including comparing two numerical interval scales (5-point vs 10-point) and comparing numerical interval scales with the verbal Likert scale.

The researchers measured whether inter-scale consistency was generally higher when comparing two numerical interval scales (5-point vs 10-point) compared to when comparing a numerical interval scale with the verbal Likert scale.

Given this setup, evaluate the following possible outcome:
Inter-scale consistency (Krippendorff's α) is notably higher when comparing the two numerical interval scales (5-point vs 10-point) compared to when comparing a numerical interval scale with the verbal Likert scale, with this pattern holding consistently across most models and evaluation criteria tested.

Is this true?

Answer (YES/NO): YES